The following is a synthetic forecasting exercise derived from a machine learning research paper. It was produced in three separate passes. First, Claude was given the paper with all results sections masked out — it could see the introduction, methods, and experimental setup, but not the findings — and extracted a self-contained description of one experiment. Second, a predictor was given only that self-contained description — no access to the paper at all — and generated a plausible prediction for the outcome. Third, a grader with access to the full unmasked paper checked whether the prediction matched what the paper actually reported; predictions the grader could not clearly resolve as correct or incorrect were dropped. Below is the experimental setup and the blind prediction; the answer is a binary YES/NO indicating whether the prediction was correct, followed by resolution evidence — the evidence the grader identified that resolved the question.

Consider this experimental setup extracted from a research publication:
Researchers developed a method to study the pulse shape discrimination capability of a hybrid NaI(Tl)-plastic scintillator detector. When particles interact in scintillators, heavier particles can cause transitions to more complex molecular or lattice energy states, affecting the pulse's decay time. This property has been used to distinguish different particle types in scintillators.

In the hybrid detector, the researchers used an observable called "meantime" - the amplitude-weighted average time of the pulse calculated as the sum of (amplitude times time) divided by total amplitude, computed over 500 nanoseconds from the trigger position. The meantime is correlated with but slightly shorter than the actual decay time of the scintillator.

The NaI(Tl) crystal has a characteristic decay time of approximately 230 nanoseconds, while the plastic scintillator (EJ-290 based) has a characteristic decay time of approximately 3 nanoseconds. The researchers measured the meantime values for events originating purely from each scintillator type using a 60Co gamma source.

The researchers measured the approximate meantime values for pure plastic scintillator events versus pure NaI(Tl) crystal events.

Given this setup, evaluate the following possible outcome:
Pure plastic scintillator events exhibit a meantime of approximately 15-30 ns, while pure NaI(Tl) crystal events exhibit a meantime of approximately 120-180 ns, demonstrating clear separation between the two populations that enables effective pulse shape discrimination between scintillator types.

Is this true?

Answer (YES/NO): YES